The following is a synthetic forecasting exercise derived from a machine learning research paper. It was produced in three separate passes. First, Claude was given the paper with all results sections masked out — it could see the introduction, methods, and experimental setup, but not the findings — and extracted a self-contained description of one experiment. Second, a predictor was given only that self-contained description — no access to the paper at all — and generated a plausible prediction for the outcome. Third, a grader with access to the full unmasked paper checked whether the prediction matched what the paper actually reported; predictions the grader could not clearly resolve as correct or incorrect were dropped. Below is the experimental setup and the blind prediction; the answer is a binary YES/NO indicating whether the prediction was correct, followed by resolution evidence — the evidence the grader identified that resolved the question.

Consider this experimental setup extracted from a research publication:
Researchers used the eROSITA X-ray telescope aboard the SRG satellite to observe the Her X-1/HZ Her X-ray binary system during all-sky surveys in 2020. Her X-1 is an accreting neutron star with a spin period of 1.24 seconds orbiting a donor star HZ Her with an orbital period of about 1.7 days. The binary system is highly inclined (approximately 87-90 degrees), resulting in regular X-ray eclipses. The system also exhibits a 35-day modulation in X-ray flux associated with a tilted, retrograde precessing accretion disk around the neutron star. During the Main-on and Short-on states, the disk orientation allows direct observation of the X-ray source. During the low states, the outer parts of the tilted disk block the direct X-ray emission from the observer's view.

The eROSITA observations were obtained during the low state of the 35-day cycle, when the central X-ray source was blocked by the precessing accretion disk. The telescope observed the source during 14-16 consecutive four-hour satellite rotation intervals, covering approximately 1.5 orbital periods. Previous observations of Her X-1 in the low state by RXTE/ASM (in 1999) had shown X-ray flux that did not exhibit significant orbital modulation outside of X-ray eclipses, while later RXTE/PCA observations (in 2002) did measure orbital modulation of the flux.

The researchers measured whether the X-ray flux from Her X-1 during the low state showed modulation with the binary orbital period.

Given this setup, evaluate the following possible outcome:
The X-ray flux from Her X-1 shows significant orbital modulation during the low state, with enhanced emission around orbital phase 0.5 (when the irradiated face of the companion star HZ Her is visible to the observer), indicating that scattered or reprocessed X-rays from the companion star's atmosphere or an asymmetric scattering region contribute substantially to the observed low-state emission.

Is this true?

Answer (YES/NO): YES